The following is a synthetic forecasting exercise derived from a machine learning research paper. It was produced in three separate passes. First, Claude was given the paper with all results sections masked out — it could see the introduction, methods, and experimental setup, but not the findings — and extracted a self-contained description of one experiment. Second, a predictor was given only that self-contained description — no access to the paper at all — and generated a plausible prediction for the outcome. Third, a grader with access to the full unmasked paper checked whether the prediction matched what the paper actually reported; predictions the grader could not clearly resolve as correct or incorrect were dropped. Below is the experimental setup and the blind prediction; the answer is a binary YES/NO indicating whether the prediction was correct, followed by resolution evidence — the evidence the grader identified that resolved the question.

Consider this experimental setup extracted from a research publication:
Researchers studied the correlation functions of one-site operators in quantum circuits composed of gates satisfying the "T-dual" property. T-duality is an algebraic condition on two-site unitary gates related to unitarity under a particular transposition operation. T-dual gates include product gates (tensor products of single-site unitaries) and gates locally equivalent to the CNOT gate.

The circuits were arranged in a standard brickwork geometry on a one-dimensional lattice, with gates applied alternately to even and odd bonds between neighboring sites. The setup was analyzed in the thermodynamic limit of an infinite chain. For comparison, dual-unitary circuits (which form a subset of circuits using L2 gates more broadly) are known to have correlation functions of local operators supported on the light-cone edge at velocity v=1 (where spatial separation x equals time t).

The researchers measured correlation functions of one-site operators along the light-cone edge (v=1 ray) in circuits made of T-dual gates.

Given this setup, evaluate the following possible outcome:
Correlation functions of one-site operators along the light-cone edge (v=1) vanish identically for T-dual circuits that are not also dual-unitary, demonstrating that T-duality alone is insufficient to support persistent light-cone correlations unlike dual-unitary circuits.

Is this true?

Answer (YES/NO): YES